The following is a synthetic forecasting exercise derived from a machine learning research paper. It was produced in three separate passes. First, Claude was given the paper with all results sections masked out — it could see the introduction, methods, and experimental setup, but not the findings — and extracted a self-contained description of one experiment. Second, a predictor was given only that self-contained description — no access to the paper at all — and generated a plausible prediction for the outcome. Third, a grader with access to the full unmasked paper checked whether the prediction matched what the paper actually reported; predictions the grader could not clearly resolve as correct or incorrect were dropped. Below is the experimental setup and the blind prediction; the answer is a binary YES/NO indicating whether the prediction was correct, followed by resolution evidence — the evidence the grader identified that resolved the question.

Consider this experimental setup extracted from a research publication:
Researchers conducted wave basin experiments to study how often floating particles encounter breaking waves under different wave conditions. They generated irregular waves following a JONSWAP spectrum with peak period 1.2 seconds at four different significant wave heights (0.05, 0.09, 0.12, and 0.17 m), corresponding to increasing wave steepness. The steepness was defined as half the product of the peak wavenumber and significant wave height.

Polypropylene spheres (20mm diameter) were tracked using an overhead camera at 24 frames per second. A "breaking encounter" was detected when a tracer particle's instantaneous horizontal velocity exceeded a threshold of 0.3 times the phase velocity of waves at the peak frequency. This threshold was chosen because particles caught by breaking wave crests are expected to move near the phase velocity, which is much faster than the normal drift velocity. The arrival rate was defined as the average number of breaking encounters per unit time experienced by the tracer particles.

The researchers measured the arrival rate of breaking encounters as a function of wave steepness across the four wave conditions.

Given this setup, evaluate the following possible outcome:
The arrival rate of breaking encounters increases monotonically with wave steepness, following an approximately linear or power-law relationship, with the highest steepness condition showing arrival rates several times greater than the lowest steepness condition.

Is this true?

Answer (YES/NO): NO